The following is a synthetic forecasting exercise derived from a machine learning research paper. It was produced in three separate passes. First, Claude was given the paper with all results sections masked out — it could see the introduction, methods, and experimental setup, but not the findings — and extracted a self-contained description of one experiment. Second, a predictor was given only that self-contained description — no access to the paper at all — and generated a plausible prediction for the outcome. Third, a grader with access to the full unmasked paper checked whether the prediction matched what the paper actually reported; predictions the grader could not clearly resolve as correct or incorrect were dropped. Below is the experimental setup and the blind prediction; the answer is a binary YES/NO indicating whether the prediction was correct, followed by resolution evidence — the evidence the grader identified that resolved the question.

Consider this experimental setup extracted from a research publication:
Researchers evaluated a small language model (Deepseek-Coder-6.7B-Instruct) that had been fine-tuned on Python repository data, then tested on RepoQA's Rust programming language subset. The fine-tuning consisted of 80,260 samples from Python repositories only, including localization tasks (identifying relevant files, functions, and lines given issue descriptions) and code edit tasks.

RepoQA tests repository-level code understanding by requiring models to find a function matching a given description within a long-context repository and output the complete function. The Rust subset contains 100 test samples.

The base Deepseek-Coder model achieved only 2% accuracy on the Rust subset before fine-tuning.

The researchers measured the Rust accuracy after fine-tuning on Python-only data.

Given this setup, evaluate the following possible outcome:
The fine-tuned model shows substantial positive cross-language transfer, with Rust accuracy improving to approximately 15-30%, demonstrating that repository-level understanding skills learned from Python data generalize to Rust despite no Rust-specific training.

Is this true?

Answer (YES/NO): NO